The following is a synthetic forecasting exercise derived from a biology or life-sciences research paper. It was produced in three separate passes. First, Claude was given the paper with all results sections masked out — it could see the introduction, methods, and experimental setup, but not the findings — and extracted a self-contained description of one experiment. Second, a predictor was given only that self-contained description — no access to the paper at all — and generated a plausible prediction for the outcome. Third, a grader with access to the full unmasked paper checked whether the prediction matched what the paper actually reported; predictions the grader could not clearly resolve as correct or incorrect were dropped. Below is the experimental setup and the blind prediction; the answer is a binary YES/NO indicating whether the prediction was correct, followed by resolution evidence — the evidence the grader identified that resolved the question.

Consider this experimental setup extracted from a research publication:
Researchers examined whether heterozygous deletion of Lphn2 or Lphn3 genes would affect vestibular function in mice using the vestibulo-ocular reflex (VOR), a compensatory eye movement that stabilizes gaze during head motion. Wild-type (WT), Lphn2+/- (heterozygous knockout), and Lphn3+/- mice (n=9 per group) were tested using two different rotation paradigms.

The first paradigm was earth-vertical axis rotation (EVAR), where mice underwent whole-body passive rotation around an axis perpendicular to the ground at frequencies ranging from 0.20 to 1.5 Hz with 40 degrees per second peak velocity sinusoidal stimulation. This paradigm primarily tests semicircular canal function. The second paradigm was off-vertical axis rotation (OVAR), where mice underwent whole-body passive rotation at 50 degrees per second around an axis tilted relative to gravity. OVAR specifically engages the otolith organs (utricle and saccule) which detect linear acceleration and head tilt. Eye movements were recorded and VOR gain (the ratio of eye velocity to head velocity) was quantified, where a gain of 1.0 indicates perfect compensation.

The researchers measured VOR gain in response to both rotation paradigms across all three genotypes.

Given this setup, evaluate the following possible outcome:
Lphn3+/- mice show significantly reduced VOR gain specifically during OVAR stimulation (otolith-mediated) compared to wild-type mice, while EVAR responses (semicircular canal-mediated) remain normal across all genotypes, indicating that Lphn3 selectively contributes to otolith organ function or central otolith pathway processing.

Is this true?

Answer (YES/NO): NO